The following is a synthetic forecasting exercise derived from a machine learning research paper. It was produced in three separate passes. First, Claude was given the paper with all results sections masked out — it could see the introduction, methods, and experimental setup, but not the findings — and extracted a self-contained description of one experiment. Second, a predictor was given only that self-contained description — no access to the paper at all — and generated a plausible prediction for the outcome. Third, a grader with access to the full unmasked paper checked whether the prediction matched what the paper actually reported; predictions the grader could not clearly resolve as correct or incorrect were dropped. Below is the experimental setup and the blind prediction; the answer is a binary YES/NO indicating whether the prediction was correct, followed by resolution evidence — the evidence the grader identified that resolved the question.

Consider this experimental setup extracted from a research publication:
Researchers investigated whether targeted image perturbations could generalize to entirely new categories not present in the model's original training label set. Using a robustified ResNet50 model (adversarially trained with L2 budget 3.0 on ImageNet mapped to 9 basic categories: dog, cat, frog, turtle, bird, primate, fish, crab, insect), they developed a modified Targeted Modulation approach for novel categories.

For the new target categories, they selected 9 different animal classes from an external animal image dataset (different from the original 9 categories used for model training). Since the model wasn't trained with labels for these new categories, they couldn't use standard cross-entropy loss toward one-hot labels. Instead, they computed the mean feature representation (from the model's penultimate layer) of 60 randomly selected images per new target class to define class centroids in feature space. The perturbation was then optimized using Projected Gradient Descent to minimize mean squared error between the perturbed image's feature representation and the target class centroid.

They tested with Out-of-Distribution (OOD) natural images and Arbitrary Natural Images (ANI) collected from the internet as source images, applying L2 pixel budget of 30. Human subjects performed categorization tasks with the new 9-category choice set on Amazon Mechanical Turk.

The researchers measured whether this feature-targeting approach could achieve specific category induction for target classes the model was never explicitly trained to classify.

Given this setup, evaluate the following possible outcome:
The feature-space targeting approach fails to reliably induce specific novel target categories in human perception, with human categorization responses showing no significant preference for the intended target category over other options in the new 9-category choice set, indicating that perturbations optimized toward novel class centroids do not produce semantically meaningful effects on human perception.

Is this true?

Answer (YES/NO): NO